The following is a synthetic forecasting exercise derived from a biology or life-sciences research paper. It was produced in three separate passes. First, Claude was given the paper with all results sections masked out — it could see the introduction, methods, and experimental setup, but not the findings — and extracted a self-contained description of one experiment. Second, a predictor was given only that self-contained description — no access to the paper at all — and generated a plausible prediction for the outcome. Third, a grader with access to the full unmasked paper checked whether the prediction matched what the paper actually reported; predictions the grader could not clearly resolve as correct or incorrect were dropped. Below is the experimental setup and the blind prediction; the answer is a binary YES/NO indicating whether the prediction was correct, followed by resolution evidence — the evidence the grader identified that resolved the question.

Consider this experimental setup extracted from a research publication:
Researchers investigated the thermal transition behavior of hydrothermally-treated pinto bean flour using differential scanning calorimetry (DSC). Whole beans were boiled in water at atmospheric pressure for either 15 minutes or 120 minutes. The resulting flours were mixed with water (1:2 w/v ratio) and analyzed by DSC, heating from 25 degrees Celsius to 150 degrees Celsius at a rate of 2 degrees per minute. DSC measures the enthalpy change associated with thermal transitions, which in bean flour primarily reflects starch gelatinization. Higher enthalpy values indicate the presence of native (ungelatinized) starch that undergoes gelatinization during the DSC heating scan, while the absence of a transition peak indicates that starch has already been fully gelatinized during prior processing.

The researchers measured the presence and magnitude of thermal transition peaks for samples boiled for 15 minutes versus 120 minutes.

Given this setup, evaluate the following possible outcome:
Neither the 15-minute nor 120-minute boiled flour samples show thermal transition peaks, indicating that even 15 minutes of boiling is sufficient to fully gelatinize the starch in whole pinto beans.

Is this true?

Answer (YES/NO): NO